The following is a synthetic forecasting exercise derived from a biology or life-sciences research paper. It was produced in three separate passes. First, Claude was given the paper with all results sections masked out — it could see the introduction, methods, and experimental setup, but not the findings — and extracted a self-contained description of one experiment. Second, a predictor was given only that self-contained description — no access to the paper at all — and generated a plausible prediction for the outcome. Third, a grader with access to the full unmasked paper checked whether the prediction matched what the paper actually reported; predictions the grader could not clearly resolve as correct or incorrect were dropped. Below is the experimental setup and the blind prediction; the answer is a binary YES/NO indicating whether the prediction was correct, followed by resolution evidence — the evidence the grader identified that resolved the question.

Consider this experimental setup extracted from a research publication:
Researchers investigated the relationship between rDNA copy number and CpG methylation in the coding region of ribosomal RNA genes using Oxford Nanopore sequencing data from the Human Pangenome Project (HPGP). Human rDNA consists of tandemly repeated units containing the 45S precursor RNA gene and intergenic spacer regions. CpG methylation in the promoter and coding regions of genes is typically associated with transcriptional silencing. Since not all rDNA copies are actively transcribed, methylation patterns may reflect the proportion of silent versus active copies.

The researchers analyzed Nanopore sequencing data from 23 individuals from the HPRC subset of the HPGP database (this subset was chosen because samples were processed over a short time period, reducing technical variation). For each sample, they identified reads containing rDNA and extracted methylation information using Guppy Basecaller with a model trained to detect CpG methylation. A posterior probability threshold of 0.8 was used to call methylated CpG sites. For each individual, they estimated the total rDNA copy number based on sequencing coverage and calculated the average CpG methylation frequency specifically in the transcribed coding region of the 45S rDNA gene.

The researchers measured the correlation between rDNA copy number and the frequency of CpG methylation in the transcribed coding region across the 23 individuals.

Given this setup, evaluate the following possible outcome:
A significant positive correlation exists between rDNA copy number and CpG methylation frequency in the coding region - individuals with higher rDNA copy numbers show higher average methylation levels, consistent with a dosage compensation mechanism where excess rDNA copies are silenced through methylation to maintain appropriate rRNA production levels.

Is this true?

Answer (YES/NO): YES